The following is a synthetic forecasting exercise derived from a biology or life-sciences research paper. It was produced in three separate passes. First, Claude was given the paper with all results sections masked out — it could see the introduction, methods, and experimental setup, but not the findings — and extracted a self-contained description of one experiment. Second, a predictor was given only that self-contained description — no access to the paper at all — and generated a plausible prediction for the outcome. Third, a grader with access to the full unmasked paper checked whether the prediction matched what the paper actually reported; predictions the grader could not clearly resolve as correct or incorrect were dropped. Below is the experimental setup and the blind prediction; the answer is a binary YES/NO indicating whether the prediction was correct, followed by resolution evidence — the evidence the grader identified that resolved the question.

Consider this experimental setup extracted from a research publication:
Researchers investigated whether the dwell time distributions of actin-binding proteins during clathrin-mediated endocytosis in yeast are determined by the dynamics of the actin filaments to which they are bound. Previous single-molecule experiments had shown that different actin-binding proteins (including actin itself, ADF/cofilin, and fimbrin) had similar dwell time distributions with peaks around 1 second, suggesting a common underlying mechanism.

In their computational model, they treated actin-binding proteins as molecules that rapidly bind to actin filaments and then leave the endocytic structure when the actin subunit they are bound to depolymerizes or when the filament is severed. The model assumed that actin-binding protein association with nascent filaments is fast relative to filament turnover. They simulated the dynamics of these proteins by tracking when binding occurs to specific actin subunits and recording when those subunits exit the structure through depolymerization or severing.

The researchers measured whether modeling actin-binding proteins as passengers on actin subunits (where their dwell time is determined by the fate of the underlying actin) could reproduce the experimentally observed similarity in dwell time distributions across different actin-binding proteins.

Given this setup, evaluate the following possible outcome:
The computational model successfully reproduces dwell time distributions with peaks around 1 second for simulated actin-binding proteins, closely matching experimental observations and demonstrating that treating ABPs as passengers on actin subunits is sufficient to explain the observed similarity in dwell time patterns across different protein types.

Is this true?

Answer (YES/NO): YES